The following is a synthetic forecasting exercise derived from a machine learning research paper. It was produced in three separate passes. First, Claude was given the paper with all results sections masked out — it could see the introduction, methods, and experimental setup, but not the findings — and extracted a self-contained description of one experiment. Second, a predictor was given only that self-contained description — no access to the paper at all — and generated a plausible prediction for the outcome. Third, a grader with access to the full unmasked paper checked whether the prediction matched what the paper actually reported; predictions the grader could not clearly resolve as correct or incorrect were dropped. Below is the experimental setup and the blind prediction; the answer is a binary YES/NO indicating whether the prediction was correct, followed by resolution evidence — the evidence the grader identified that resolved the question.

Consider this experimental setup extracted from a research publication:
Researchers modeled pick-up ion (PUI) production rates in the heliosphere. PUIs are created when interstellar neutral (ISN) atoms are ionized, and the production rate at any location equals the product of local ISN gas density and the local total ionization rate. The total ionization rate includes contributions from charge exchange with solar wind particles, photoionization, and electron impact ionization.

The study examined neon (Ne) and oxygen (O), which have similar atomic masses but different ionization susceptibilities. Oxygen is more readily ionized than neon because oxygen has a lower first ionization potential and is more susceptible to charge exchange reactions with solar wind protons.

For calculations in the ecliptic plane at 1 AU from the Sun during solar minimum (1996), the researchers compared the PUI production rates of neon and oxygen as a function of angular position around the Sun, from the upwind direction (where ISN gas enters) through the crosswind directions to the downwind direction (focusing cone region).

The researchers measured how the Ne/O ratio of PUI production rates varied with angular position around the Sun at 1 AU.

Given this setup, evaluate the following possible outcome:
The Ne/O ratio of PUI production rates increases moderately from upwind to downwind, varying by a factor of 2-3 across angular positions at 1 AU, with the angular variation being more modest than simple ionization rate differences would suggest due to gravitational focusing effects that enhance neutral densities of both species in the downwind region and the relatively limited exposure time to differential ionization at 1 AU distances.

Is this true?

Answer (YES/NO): NO